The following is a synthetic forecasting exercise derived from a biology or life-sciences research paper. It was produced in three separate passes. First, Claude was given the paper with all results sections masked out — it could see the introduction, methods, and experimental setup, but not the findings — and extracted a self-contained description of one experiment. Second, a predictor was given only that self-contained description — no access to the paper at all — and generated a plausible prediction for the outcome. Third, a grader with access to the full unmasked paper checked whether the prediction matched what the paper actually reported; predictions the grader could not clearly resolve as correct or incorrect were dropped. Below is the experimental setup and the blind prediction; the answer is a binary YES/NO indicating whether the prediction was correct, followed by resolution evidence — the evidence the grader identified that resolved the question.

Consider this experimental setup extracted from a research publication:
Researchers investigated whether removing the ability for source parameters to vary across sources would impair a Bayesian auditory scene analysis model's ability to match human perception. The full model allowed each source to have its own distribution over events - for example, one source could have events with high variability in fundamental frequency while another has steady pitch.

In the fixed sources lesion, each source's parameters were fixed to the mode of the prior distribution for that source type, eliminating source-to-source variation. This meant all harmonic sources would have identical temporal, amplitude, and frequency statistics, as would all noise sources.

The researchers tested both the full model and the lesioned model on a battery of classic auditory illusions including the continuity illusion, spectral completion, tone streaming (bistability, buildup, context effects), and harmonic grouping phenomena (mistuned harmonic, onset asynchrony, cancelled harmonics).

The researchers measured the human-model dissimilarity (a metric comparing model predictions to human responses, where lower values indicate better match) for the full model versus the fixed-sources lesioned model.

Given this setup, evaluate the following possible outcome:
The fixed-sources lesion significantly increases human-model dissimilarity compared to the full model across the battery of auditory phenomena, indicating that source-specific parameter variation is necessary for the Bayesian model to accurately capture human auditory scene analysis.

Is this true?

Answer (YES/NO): YES